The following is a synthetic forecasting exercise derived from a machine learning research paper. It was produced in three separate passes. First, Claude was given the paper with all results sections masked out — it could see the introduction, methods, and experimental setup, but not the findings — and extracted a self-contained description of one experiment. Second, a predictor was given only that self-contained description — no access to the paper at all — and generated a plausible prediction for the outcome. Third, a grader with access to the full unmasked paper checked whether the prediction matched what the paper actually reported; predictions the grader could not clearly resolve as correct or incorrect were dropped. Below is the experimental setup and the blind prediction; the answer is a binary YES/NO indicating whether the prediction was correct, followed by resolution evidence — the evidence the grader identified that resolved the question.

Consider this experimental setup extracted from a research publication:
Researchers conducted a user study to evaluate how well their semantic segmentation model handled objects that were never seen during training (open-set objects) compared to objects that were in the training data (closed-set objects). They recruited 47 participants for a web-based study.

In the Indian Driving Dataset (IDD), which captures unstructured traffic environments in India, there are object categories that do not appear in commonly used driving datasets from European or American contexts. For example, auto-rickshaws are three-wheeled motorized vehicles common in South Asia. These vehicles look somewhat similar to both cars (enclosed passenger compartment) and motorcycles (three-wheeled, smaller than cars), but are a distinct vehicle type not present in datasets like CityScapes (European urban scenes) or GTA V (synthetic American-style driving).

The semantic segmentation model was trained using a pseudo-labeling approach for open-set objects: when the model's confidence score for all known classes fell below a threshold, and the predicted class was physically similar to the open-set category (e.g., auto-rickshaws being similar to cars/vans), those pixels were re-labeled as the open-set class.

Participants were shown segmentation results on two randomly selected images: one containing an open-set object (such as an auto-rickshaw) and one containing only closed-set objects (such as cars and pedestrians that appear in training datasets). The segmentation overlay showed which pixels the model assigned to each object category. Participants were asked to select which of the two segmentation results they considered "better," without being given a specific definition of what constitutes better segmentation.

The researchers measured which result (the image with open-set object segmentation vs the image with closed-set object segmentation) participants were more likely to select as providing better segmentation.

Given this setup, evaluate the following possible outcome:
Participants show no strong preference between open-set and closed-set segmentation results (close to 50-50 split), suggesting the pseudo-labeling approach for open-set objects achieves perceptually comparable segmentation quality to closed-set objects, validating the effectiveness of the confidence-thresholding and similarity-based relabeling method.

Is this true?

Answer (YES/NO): NO